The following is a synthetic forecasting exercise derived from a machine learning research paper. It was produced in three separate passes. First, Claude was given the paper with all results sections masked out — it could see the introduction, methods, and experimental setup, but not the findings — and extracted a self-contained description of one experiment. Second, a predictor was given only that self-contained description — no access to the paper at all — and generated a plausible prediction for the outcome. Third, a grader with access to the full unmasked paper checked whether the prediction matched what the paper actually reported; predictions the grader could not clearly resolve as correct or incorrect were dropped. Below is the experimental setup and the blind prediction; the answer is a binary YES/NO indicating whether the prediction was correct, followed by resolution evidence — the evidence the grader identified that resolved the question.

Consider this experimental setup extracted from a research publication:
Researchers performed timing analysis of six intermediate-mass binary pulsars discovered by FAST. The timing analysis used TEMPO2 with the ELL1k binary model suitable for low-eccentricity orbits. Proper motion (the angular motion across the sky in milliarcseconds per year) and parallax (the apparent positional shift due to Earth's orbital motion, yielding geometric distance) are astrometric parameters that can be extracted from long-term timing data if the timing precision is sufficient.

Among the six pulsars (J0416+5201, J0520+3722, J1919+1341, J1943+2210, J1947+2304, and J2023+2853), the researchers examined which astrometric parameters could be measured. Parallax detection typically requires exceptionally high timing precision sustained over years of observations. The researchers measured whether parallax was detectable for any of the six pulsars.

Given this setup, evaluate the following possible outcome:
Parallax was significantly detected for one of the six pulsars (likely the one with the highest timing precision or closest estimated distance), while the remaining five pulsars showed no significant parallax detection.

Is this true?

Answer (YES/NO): YES